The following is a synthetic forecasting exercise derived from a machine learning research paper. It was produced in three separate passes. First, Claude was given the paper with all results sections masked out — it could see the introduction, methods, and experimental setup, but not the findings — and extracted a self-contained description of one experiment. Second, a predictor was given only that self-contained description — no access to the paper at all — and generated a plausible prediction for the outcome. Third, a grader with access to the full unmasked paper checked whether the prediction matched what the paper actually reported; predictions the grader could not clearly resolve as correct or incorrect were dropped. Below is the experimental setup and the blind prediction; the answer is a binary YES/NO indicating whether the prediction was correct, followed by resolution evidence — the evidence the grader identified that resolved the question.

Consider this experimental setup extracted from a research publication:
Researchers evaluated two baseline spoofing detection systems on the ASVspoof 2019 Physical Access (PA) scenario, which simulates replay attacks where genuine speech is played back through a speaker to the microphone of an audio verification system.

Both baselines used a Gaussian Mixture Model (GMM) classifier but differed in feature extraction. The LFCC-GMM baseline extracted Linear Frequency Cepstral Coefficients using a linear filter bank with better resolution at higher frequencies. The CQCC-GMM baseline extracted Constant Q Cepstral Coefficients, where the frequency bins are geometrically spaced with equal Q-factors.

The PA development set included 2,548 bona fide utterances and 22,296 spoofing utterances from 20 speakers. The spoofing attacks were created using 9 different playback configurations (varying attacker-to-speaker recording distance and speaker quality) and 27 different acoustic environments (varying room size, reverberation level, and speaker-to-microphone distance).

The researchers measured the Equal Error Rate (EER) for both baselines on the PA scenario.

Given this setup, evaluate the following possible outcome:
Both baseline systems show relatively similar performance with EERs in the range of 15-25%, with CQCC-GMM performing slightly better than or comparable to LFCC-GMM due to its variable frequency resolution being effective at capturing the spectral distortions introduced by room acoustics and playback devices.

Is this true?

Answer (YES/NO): NO